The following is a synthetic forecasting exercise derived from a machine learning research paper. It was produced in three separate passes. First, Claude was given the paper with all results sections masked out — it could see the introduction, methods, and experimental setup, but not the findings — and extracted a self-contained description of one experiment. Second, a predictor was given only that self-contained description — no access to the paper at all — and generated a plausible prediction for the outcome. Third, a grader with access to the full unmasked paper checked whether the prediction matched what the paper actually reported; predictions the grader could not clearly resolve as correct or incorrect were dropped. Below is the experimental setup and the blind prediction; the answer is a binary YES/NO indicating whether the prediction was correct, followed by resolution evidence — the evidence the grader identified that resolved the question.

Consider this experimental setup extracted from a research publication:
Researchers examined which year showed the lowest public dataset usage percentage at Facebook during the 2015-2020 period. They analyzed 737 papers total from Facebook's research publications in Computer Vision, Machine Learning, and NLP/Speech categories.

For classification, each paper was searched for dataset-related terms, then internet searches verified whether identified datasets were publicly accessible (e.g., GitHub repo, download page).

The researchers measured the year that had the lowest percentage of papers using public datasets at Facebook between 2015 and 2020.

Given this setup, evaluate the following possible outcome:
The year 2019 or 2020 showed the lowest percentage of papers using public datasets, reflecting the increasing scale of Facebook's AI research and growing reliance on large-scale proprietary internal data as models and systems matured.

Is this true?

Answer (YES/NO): NO